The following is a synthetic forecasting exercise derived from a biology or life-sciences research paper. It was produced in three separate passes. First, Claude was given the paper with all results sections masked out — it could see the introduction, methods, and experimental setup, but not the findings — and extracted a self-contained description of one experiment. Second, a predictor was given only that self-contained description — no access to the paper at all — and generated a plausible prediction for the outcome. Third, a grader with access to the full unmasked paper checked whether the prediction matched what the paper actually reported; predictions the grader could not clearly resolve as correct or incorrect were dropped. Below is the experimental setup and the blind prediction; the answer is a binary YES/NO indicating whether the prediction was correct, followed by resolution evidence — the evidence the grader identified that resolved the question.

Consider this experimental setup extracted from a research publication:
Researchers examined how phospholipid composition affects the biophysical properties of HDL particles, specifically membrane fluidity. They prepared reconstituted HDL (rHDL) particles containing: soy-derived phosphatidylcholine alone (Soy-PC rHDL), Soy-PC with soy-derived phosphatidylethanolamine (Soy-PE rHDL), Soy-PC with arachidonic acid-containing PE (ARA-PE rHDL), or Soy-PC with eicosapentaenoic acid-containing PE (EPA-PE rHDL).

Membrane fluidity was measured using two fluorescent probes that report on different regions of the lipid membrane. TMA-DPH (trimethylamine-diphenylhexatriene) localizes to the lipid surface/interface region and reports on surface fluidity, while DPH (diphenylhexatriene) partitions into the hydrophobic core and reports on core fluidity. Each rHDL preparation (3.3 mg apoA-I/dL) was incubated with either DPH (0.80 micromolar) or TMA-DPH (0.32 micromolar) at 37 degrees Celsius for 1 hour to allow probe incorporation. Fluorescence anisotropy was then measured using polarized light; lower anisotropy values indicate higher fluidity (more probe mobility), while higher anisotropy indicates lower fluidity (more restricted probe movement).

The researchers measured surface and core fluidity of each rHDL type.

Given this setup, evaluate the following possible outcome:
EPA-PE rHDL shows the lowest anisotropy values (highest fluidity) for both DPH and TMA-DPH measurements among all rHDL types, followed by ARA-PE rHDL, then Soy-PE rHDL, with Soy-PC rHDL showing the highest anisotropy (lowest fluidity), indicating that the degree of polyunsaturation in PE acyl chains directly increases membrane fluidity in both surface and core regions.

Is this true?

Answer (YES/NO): NO